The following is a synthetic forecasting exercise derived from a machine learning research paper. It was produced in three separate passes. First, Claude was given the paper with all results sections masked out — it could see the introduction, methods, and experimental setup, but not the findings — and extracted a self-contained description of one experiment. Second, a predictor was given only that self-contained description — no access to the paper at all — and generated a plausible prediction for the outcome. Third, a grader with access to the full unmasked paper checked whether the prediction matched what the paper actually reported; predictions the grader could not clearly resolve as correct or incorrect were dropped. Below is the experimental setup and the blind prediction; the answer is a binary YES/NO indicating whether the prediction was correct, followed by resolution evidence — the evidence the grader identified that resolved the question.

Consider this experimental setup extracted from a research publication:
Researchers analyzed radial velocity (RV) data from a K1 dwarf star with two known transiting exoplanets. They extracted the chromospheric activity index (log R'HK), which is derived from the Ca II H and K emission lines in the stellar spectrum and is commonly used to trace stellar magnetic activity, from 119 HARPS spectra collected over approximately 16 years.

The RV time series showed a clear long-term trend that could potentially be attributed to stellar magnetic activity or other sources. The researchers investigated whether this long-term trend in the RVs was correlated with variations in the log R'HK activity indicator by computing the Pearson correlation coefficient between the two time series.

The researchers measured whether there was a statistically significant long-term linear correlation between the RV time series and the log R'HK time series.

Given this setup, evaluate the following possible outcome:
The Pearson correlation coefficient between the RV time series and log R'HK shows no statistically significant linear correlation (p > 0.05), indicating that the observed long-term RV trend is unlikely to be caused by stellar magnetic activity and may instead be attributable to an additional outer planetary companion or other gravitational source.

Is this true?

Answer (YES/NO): NO